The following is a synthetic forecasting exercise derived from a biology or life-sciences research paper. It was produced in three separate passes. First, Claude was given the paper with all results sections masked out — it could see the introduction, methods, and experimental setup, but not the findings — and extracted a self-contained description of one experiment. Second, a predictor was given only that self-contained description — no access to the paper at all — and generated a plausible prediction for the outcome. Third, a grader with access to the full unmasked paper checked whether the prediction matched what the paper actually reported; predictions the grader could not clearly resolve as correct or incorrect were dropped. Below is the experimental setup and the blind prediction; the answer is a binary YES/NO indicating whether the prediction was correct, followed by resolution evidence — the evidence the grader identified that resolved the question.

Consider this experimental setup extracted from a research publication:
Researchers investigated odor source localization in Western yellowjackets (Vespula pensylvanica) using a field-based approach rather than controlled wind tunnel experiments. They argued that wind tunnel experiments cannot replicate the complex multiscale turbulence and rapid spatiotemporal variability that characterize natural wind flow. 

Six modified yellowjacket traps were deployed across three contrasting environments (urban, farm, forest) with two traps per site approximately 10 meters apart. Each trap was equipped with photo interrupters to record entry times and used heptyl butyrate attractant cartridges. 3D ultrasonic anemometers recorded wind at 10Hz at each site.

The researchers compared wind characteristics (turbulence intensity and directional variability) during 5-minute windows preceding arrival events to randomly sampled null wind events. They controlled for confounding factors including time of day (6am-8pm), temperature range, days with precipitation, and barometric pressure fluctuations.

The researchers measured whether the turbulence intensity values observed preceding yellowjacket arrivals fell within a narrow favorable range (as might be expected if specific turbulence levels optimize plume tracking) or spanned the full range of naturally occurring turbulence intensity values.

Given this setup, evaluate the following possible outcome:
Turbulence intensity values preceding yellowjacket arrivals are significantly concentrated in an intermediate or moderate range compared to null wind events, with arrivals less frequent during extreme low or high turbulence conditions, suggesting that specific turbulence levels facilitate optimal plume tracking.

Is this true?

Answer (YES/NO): NO